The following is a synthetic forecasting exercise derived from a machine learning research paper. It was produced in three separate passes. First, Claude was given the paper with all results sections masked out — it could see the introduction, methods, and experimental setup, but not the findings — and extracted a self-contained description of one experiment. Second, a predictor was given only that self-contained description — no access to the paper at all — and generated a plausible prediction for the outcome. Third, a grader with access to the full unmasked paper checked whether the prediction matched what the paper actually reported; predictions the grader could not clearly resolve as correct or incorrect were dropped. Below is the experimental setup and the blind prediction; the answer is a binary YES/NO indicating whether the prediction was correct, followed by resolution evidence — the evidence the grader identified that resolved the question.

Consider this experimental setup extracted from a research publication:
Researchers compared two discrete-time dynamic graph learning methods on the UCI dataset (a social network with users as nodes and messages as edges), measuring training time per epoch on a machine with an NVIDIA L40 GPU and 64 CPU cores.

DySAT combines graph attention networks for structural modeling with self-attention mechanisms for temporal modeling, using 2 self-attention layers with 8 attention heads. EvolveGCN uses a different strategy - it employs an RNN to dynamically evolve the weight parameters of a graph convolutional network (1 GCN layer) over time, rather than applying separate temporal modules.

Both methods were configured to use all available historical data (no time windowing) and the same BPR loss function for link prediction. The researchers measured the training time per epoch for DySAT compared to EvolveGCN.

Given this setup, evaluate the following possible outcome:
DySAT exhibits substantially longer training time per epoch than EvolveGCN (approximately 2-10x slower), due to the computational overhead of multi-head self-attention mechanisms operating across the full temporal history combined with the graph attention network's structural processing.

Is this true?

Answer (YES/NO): NO